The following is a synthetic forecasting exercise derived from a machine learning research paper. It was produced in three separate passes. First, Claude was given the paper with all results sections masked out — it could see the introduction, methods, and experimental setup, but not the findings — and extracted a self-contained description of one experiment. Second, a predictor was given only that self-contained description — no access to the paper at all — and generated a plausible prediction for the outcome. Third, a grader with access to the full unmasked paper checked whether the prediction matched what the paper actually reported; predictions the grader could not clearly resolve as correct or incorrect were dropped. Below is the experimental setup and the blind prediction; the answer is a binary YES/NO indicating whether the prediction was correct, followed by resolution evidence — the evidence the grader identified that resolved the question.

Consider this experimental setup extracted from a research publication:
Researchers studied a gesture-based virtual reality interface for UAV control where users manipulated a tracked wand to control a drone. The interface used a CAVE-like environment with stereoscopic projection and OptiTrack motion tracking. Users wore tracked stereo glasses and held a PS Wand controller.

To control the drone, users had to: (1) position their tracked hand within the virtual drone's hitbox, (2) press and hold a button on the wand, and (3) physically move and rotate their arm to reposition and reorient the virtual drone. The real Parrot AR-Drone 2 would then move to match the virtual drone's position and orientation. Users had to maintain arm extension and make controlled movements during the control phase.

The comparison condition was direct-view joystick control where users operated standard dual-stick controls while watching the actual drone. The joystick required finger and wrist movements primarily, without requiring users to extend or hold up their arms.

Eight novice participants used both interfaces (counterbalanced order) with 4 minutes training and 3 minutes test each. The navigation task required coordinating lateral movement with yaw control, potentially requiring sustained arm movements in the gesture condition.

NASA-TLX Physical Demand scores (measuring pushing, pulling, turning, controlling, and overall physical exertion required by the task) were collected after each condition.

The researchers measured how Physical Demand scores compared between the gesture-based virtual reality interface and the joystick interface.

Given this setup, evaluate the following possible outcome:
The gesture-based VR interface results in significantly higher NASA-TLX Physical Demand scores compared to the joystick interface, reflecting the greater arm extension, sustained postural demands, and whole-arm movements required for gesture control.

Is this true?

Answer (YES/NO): YES